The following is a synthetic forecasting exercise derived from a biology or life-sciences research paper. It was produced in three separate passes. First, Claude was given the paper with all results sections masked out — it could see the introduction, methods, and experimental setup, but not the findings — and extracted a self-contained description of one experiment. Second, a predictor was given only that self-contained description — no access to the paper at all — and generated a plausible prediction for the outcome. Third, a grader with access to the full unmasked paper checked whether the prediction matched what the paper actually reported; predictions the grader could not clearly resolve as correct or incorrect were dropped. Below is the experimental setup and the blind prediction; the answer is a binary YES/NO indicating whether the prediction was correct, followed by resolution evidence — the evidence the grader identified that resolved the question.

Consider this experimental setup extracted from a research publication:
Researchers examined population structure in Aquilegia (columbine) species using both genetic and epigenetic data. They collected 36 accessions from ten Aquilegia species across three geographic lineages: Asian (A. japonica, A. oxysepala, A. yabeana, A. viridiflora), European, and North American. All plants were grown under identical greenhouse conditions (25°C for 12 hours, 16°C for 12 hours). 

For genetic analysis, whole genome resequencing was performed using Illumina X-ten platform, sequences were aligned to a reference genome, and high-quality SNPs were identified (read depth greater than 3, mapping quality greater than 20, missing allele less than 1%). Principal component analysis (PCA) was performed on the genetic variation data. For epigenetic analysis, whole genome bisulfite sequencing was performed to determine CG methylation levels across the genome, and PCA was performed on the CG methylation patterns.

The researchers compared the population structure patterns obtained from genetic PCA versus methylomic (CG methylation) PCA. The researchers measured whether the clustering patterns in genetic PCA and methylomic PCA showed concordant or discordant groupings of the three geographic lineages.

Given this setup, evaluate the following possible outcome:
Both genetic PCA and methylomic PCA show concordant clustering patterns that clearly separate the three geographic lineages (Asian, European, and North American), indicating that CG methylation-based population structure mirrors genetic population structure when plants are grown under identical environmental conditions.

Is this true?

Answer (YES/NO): YES